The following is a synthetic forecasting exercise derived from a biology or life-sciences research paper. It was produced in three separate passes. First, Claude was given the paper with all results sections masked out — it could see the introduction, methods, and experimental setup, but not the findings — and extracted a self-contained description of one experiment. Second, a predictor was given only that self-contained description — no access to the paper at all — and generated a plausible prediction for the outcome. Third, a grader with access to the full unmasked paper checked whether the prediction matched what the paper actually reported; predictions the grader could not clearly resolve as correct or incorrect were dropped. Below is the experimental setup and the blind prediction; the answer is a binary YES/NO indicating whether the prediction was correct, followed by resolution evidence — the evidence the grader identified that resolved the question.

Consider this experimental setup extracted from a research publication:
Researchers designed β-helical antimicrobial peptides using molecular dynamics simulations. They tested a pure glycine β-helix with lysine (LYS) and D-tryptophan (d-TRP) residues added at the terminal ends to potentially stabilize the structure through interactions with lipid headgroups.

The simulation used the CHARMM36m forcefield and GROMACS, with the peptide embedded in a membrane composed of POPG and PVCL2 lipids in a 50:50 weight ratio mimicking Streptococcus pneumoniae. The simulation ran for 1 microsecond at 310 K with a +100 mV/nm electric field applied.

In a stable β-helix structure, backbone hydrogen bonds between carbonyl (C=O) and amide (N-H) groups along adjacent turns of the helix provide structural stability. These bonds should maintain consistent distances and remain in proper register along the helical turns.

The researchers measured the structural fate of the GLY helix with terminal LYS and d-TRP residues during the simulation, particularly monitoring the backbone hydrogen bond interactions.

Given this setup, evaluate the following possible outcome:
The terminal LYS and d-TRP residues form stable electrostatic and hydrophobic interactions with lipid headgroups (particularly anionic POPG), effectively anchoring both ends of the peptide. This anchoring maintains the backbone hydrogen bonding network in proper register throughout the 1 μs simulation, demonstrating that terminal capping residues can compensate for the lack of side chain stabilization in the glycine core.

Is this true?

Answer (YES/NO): NO